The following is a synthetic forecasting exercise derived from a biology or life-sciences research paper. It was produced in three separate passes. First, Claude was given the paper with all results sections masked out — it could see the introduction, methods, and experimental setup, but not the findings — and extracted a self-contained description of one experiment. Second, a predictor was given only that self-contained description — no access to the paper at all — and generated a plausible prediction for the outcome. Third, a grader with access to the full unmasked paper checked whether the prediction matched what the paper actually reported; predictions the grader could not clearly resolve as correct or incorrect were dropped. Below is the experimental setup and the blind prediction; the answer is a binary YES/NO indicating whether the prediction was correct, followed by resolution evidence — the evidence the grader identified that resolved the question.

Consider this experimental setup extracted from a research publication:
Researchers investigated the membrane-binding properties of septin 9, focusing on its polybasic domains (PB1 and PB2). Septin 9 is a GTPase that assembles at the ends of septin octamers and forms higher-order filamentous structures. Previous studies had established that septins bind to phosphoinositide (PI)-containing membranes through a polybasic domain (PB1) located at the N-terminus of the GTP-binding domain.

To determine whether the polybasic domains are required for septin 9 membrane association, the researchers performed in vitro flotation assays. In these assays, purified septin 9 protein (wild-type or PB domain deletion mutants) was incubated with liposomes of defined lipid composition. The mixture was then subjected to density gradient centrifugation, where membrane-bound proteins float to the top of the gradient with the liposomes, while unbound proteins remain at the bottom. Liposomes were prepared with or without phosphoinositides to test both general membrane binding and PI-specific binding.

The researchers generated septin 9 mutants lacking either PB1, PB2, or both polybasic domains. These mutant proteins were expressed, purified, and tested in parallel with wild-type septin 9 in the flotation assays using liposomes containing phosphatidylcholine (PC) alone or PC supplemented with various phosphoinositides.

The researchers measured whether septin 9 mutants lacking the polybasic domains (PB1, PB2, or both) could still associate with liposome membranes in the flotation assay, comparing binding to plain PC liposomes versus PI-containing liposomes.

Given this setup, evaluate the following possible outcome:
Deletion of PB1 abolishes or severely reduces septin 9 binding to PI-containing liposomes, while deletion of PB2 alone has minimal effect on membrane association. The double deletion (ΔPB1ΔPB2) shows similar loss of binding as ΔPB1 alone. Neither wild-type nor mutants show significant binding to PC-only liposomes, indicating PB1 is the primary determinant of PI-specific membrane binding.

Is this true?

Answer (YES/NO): NO